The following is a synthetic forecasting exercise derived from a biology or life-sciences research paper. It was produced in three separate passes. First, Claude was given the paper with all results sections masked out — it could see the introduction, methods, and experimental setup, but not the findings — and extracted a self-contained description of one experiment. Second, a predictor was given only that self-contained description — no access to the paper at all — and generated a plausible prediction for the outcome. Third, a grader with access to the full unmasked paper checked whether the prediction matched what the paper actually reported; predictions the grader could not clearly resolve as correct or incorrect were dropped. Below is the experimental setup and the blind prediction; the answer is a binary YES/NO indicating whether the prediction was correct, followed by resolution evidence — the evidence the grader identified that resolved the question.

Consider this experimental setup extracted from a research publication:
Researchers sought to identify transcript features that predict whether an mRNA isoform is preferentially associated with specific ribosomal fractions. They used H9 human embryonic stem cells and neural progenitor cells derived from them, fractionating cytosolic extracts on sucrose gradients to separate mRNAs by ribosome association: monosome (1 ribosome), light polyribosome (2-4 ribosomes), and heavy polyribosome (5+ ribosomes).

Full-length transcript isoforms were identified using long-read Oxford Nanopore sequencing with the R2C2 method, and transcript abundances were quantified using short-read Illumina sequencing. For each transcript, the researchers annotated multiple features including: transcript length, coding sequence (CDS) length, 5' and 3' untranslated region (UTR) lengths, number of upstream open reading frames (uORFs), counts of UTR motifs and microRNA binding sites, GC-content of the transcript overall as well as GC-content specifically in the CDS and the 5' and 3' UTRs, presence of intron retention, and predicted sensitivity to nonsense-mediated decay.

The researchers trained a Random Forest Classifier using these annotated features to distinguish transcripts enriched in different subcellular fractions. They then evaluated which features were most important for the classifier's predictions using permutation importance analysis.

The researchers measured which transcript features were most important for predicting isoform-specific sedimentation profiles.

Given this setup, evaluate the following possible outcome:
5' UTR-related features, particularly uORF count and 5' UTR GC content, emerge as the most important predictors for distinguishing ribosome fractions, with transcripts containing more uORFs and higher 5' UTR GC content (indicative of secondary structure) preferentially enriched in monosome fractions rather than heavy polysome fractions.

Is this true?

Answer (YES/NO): NO